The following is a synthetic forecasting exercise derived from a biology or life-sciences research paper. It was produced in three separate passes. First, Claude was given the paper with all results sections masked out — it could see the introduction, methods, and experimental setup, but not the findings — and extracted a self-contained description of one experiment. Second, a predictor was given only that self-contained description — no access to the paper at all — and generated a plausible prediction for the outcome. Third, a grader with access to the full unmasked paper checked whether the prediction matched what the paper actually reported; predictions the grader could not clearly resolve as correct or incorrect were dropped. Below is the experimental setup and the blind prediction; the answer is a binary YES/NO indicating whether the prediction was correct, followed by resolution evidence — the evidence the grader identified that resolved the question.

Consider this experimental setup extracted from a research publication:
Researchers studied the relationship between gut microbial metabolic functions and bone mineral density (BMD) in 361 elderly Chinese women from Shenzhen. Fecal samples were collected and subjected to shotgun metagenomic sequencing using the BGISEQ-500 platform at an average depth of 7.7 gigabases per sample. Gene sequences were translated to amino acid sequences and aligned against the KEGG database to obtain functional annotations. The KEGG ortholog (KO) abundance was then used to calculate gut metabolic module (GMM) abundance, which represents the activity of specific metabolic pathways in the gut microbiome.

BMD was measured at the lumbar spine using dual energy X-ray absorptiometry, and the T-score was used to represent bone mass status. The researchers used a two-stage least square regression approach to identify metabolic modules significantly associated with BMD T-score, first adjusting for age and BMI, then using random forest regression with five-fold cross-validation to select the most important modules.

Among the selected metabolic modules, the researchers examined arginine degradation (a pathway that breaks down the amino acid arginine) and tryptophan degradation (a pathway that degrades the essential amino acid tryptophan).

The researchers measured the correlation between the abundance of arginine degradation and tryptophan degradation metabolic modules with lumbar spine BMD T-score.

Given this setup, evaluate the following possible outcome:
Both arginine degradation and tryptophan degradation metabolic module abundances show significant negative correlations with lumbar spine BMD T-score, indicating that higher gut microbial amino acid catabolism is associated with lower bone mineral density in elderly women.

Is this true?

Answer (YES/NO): NO